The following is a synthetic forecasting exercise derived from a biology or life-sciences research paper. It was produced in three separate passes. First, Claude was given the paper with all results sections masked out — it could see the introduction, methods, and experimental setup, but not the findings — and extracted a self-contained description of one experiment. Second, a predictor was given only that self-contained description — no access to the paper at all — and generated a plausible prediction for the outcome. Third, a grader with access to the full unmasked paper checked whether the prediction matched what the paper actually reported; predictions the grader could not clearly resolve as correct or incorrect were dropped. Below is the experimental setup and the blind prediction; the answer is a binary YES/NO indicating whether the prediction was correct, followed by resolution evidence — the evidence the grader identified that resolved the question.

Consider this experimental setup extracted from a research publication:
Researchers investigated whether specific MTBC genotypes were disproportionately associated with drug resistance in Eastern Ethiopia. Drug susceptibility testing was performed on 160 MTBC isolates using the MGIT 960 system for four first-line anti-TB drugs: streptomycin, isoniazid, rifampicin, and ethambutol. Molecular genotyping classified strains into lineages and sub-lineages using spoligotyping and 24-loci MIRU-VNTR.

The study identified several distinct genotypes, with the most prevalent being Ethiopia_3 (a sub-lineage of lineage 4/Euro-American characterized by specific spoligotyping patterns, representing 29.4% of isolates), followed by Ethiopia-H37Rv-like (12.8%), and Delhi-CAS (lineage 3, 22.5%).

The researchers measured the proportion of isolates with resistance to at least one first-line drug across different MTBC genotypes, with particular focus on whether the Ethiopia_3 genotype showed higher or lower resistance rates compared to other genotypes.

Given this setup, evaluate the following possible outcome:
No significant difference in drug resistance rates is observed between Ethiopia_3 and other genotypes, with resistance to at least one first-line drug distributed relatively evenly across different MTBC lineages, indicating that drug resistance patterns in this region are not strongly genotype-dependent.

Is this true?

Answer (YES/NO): NO